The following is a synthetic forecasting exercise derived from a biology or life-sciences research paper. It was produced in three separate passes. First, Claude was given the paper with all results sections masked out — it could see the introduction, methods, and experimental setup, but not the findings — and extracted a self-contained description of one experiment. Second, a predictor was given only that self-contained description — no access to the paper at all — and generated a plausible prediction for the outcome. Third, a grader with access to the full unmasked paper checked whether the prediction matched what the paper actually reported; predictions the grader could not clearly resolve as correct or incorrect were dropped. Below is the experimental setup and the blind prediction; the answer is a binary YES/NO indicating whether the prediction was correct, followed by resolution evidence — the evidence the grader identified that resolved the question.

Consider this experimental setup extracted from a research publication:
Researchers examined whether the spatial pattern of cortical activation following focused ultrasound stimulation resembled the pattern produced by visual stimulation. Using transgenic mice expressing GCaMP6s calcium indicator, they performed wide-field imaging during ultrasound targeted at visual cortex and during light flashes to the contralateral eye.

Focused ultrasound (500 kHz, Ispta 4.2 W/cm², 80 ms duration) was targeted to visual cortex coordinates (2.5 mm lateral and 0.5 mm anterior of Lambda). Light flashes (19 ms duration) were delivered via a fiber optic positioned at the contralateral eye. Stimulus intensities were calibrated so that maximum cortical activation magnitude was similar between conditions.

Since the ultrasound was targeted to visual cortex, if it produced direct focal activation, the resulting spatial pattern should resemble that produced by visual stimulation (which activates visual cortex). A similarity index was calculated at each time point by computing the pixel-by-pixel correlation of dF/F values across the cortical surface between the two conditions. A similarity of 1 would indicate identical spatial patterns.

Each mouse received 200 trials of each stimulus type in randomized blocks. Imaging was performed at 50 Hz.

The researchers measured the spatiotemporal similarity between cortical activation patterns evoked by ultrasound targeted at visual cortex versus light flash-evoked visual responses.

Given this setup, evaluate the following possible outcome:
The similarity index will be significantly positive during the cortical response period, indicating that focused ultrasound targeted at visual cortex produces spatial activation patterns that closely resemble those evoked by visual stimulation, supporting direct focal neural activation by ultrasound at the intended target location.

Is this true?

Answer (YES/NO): NO